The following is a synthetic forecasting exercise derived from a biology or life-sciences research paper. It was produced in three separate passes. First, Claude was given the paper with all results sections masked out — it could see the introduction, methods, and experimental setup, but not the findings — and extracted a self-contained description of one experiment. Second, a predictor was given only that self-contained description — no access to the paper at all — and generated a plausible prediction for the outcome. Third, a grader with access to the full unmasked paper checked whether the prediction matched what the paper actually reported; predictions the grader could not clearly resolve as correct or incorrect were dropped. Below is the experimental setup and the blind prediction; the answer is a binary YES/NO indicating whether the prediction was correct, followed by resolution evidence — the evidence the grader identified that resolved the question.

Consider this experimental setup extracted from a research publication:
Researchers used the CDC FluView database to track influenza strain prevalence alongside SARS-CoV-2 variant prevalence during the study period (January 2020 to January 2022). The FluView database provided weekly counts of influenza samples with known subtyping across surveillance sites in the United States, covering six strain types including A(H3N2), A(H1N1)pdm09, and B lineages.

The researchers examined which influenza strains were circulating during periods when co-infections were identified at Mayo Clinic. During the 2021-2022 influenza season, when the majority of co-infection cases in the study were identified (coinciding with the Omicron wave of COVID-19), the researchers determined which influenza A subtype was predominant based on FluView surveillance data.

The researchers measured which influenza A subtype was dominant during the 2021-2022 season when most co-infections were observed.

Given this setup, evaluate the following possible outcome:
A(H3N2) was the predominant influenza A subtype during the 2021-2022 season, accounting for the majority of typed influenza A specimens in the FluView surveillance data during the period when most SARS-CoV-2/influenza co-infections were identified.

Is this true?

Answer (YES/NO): YES